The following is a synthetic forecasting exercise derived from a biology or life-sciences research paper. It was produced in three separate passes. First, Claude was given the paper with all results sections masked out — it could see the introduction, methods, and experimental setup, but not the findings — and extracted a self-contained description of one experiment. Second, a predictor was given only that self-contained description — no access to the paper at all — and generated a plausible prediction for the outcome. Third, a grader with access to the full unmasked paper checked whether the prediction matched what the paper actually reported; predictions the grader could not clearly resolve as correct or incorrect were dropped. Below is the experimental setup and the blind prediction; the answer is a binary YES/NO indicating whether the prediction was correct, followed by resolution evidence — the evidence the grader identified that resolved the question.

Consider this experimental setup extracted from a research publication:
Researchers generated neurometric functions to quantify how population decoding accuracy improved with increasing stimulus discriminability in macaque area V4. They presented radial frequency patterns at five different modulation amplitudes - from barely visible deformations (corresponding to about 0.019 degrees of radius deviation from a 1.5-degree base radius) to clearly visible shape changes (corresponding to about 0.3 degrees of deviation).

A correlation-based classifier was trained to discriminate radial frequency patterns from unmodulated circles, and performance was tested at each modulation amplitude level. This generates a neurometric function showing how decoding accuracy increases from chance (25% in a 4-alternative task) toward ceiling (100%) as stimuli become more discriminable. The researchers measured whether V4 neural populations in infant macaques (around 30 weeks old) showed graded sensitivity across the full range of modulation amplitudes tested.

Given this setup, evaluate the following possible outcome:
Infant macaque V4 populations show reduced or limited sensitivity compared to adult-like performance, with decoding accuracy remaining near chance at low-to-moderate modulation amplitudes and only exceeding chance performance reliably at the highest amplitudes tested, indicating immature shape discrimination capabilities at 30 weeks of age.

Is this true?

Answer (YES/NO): NO